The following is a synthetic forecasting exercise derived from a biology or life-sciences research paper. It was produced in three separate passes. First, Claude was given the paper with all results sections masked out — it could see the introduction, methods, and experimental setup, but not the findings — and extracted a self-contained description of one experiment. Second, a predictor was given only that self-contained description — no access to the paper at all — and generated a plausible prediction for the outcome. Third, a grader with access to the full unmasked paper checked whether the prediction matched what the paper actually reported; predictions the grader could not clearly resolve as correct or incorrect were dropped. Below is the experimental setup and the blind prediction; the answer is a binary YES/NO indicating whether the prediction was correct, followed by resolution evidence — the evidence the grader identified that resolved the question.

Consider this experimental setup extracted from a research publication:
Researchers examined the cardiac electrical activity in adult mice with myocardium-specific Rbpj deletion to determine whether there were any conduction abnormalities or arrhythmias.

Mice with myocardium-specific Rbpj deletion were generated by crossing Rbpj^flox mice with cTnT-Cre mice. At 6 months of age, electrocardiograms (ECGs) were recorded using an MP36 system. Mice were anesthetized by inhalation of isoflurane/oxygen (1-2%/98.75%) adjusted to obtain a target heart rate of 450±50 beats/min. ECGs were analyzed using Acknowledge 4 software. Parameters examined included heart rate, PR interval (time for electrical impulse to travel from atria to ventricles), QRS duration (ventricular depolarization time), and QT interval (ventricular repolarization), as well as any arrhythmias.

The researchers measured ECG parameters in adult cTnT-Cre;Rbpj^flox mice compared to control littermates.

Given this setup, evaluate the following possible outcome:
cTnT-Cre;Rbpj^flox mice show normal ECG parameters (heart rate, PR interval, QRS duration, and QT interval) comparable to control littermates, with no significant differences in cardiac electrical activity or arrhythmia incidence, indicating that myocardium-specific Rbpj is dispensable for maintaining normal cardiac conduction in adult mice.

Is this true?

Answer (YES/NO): YES